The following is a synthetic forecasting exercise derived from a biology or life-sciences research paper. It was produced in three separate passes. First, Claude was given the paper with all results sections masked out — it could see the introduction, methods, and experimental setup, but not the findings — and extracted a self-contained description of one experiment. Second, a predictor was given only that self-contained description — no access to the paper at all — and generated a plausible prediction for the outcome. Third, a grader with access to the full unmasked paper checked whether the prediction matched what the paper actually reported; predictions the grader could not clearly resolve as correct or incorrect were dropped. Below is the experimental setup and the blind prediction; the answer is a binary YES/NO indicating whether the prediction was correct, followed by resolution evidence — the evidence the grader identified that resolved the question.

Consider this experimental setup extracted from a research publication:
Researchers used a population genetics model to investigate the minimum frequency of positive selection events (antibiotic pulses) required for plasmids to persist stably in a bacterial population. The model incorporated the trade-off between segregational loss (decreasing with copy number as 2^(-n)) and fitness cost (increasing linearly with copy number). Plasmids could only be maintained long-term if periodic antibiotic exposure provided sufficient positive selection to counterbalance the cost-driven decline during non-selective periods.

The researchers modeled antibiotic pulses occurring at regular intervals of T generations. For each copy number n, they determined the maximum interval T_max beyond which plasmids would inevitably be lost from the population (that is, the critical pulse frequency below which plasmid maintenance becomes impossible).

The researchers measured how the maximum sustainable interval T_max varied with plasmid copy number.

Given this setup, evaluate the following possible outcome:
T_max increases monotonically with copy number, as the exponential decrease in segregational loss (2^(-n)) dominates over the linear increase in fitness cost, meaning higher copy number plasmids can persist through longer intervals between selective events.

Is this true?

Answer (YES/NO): NO